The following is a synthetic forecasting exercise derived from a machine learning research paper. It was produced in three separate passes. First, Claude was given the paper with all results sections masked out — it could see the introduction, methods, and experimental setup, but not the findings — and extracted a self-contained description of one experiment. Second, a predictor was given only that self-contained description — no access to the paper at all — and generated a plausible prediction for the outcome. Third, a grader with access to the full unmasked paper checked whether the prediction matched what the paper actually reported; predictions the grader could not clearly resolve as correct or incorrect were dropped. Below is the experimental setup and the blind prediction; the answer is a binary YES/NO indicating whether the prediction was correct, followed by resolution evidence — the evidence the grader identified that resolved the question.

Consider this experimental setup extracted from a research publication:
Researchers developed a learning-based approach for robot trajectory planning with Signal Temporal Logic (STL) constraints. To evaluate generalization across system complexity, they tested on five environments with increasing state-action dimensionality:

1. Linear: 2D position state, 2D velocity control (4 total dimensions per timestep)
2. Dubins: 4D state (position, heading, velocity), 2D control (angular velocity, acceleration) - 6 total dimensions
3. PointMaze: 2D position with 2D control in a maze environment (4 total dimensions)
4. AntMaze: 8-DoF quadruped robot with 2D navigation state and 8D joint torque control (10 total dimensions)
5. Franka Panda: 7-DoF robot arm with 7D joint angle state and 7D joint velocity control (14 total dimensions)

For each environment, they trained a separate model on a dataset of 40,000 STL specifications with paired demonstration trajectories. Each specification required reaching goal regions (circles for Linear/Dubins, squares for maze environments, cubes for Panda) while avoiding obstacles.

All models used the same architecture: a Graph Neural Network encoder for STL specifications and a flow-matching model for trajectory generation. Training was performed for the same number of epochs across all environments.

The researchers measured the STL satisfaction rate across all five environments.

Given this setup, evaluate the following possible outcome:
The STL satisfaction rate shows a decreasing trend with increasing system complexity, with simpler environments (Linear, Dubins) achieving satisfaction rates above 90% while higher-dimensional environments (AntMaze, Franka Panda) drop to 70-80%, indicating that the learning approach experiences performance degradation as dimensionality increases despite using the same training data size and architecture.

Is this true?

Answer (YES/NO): NO